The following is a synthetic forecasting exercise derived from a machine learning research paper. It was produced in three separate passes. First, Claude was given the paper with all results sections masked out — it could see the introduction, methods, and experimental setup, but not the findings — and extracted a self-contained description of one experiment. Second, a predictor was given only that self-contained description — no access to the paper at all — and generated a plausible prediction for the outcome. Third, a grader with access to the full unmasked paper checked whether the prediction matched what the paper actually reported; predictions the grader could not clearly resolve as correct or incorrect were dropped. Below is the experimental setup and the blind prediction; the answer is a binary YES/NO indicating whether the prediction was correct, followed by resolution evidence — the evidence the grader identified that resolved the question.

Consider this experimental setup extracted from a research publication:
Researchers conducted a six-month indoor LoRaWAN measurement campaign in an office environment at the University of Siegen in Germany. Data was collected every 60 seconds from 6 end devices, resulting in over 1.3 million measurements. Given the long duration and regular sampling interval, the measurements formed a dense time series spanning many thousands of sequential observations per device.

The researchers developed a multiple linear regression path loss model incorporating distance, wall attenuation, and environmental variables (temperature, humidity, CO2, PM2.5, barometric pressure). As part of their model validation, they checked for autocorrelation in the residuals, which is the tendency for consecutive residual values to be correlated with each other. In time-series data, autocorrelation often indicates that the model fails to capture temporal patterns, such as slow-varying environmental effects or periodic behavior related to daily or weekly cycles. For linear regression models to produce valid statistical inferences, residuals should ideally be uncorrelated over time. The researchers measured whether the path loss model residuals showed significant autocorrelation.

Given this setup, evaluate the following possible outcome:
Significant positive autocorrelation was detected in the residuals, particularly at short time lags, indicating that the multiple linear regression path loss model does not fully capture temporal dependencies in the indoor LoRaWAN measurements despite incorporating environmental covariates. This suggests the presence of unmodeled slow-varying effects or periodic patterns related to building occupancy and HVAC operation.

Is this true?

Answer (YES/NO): NO